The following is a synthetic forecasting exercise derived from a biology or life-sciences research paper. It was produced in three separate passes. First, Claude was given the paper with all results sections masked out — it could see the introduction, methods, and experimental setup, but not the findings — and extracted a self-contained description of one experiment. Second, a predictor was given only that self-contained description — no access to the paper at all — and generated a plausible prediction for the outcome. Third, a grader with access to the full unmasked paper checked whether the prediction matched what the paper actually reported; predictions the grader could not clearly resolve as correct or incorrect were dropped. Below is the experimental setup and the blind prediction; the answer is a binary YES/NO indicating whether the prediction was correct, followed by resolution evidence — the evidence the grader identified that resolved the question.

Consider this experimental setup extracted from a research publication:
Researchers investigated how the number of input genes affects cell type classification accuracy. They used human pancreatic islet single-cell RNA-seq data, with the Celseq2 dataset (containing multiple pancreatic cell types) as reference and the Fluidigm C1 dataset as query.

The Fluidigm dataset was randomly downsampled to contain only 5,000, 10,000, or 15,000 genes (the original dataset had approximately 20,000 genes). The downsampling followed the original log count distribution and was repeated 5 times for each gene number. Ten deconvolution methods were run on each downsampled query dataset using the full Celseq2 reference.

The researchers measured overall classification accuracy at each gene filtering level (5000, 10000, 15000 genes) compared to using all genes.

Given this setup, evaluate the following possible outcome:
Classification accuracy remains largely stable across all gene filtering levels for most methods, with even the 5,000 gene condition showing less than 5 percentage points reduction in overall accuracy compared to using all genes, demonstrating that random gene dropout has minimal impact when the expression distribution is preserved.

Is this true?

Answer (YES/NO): NO